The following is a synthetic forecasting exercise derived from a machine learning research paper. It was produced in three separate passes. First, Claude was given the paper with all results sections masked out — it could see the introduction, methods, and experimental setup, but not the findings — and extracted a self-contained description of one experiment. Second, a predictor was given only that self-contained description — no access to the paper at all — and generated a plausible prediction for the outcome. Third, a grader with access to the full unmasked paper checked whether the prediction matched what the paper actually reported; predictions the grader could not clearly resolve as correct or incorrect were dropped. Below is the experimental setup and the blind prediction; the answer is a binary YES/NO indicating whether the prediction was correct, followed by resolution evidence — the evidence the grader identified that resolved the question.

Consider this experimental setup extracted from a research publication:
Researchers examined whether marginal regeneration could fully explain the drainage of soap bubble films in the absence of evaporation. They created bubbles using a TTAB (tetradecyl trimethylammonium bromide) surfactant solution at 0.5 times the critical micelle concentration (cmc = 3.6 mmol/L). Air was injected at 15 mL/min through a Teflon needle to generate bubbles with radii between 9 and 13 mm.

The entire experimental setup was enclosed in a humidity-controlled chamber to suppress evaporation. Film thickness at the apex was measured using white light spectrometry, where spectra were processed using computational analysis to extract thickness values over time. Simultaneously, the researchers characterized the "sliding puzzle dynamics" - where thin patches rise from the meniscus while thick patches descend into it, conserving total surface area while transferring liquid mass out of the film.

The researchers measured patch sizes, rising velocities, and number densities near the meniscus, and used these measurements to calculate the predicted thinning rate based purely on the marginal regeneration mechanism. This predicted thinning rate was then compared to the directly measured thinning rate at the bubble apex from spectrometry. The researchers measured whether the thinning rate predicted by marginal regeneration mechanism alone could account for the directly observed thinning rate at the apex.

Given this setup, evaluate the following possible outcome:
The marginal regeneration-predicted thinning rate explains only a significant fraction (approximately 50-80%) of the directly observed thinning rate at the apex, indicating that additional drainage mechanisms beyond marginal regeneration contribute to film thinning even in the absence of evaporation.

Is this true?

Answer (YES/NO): NO